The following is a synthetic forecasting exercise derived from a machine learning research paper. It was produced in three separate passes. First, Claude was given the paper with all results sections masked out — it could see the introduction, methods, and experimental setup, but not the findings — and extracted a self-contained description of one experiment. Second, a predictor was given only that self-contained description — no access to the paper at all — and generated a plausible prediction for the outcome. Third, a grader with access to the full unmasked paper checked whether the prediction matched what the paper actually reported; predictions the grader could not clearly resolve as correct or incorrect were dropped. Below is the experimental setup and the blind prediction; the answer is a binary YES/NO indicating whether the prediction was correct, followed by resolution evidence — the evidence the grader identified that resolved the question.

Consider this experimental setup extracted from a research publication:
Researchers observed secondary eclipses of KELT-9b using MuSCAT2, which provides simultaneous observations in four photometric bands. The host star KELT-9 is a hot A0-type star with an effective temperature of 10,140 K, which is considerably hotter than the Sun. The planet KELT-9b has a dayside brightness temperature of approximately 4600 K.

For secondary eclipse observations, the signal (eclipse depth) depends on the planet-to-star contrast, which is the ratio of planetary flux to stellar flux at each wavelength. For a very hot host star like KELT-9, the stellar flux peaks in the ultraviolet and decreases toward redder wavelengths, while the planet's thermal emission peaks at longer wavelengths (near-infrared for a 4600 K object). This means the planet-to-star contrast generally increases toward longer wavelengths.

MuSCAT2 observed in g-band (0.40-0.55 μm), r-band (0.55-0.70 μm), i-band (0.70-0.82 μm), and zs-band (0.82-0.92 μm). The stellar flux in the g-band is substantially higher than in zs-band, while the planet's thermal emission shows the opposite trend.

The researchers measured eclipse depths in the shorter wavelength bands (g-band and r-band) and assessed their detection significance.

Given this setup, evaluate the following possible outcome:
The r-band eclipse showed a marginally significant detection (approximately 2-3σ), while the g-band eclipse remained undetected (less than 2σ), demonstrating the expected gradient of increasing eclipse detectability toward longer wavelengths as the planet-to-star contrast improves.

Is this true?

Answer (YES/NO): NO